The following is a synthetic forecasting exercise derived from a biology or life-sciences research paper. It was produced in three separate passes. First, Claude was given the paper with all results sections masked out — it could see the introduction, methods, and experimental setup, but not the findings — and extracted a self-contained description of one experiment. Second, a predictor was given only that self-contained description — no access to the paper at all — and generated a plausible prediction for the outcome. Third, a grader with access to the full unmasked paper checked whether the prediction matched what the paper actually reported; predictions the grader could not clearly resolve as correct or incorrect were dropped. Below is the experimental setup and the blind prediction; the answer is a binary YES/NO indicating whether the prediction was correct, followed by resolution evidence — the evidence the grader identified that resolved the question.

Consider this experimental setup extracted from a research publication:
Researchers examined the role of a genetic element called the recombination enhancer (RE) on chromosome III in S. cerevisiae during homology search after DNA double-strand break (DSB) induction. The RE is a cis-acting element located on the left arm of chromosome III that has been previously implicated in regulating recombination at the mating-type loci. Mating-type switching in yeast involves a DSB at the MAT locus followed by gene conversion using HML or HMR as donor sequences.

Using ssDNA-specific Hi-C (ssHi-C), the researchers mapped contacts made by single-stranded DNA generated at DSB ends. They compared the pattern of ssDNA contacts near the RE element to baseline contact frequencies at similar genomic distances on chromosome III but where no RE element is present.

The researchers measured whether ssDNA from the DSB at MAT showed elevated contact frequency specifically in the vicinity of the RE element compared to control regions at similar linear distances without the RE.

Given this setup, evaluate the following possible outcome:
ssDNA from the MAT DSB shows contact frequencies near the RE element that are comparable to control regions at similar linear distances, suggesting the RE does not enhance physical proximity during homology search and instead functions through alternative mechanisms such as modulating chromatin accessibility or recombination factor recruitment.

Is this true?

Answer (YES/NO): NO